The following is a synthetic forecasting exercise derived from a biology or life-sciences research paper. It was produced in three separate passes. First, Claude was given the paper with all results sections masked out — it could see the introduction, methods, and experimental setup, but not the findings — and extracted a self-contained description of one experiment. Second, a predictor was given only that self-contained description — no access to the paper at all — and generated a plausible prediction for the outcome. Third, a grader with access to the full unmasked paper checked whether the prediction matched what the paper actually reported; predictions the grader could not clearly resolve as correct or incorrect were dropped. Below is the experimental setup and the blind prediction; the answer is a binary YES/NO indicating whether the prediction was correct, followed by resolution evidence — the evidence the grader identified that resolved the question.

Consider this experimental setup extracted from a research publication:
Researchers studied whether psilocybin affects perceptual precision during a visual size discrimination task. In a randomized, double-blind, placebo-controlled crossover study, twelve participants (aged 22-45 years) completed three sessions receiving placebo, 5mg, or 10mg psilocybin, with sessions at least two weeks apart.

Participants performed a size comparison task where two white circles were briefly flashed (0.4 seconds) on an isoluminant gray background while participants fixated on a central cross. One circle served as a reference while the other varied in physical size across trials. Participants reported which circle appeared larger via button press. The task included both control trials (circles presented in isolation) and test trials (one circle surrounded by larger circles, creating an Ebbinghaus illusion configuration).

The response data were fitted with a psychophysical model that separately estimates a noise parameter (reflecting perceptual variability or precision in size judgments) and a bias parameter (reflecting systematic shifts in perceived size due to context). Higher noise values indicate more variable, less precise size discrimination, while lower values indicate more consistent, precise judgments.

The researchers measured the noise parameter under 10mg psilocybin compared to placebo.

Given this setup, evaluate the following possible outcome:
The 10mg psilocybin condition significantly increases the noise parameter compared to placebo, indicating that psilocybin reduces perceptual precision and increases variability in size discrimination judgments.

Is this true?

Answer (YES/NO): NO